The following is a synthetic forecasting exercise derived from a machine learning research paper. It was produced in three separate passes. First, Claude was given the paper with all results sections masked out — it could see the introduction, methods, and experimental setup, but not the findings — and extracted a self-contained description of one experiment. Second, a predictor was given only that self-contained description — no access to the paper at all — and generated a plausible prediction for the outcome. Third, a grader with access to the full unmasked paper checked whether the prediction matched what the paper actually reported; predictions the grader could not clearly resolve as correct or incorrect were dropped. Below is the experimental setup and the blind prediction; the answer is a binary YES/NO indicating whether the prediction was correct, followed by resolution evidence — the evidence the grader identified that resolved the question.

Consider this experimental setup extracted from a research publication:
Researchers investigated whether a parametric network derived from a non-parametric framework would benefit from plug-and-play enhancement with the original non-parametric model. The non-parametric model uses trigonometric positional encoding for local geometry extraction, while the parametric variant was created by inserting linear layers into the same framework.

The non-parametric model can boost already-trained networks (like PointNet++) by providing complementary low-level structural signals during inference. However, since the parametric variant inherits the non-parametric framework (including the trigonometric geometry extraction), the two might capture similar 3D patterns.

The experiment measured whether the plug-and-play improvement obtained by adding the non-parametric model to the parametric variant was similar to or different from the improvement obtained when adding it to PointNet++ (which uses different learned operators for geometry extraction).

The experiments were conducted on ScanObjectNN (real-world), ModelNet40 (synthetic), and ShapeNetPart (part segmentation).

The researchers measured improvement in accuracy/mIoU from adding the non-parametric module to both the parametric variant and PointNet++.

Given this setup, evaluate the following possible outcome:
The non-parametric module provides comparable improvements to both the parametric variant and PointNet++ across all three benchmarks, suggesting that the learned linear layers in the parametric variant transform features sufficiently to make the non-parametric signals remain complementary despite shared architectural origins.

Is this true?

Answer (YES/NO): NO